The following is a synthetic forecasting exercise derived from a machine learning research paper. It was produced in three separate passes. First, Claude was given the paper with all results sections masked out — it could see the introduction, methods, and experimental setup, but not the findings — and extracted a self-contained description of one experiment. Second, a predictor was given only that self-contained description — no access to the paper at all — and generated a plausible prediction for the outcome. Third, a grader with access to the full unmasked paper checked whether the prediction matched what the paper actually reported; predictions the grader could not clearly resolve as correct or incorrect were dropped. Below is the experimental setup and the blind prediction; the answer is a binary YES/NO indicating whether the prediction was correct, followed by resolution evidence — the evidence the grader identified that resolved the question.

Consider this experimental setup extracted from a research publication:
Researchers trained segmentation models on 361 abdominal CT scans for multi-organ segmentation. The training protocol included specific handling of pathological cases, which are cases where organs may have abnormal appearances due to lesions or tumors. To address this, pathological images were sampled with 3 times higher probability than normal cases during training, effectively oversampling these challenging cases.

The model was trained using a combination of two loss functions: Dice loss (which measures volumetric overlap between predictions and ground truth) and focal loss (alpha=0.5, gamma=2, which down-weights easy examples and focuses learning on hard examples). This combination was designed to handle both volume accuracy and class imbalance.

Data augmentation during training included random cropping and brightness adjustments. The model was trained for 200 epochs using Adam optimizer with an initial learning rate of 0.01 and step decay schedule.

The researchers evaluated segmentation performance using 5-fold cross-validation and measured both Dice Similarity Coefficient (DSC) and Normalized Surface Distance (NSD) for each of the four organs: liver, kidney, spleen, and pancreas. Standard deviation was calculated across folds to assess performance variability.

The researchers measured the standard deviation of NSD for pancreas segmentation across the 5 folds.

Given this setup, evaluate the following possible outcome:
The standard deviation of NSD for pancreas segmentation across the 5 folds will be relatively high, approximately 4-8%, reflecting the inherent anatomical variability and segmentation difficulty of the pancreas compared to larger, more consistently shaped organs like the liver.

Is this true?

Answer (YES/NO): NO